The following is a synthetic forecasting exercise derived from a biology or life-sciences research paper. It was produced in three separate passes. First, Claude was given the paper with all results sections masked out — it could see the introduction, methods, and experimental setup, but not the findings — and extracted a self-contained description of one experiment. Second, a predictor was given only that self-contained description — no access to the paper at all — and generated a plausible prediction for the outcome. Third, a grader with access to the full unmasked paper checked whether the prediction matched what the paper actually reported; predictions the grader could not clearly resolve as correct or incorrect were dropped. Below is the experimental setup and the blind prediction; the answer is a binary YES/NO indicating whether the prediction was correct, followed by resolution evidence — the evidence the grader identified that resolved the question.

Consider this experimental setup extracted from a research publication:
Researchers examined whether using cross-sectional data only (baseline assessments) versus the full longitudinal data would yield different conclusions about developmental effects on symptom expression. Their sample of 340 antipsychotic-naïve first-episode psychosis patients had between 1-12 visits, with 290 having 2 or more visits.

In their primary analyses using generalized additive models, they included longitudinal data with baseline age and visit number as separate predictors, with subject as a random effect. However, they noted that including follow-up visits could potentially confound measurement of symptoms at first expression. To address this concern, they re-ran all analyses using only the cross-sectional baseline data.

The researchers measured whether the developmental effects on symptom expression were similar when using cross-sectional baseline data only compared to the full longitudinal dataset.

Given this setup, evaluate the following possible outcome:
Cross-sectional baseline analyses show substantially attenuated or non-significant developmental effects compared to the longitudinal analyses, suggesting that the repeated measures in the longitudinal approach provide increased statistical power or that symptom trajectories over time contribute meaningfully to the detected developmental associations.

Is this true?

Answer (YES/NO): NO